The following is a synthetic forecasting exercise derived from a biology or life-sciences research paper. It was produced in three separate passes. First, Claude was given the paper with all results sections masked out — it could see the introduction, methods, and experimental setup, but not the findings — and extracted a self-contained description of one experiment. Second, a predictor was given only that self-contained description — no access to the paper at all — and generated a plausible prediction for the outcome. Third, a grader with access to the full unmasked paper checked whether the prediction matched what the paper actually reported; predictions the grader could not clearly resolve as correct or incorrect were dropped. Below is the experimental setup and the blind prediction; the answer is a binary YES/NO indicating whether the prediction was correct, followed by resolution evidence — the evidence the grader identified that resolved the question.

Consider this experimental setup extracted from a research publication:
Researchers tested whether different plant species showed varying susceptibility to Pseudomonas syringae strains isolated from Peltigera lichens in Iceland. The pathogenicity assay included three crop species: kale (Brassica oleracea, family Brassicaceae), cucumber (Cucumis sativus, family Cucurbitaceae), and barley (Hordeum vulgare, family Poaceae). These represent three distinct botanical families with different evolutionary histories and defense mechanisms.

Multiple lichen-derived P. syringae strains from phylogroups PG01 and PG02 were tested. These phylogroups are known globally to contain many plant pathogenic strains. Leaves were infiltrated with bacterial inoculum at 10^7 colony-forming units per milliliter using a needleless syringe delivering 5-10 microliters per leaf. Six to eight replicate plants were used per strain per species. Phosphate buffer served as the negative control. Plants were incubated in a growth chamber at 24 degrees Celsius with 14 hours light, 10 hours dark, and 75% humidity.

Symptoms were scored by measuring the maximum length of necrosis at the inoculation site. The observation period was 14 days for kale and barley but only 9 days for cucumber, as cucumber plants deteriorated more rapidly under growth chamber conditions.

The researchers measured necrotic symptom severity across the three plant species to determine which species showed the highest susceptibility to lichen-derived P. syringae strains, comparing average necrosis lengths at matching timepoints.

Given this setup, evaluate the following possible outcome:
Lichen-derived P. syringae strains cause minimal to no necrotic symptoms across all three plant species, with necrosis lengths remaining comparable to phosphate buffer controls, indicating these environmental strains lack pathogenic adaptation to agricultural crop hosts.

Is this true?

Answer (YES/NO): NO